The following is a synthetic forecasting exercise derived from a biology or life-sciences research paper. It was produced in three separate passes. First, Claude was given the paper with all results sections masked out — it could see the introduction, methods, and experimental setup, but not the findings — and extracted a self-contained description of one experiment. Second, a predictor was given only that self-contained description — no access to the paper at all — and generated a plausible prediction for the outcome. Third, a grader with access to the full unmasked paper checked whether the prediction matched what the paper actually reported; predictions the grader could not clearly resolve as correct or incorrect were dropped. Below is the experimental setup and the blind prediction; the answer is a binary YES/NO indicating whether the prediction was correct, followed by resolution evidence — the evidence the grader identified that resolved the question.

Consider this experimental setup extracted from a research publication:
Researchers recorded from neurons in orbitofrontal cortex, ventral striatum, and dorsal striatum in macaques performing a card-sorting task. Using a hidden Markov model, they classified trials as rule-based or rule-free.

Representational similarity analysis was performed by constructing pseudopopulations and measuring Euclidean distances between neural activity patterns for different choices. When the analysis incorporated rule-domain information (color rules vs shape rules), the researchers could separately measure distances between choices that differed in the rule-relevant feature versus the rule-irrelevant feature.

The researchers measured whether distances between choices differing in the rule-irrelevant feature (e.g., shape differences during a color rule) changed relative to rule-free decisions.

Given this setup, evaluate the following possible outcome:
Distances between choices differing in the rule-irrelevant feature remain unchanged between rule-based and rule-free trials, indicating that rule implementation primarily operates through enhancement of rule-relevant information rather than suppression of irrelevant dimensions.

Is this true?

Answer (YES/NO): NO